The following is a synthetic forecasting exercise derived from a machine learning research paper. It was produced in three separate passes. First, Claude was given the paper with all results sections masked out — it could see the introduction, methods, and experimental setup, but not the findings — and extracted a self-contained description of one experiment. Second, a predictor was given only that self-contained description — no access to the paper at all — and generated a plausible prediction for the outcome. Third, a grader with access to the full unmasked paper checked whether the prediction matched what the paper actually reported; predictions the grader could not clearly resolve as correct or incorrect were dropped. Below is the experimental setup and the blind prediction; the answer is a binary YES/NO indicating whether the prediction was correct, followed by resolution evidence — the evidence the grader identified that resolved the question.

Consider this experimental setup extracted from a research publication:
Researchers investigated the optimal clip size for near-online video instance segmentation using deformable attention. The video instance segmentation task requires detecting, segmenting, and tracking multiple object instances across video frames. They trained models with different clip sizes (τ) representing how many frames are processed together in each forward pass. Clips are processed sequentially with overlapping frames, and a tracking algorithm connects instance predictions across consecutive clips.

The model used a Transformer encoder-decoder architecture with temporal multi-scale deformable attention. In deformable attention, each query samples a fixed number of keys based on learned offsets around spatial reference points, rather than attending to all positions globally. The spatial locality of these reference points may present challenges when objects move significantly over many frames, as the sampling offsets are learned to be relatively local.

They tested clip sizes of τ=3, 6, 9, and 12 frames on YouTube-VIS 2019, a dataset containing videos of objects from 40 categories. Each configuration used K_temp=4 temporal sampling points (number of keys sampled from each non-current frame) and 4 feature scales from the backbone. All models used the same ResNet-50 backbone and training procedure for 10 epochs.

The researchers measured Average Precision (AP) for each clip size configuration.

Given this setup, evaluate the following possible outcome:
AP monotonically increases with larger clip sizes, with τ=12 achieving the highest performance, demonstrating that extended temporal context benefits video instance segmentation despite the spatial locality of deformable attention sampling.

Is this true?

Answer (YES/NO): NO